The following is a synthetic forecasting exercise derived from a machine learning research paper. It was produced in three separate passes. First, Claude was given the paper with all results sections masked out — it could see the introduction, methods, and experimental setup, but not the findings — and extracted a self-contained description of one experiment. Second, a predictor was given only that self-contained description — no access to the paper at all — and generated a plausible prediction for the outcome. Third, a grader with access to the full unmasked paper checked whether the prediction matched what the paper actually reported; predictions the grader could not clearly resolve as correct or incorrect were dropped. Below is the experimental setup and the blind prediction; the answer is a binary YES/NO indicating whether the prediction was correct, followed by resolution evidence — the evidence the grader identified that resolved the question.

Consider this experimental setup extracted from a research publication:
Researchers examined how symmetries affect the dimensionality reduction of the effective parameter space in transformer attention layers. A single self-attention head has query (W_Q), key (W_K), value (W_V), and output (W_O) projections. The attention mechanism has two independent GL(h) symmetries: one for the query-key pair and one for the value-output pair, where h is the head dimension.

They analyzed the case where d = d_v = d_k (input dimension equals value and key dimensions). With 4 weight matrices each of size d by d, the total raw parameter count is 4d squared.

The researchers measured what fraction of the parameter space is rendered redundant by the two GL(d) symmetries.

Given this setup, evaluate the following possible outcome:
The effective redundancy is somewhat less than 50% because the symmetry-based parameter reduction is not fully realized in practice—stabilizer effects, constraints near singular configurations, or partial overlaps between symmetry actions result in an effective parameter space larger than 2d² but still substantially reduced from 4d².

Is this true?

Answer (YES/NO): NO